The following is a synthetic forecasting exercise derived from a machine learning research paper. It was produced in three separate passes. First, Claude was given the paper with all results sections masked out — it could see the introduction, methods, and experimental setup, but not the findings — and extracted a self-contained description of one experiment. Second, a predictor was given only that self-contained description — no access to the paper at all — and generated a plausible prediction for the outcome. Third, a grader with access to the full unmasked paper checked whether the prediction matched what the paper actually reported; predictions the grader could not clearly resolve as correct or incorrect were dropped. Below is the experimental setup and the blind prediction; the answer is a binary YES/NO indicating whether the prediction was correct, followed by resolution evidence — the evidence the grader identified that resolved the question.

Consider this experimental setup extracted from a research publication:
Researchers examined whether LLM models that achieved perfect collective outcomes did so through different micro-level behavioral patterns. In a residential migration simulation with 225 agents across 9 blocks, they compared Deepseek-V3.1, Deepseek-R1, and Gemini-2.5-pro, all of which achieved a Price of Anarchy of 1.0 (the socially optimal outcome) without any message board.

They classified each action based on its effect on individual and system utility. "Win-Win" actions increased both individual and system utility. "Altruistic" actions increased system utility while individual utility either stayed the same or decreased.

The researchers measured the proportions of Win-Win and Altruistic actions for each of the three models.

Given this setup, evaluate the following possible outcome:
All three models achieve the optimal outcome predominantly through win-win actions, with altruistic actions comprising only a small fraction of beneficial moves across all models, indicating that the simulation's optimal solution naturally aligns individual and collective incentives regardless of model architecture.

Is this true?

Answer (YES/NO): NO